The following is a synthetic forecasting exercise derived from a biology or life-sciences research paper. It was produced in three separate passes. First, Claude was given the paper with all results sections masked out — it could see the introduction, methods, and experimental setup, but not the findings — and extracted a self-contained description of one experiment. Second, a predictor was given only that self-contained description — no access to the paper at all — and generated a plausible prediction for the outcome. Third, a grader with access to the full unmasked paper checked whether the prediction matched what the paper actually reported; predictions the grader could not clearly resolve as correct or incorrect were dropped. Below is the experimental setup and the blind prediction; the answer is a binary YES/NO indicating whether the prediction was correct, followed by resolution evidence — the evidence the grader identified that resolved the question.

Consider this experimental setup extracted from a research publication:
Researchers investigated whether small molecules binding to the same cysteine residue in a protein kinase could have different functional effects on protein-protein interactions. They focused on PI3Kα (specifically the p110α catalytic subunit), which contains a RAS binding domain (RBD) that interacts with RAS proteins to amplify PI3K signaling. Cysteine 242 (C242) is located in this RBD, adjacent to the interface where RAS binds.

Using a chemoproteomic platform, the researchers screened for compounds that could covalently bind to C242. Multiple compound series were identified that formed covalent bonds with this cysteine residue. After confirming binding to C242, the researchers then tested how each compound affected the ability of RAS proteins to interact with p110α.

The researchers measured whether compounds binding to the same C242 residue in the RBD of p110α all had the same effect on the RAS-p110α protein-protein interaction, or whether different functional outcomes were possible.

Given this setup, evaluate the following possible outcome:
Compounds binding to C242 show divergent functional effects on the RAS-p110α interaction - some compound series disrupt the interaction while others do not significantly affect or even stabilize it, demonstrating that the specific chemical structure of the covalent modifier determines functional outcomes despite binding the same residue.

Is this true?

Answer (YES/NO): YES